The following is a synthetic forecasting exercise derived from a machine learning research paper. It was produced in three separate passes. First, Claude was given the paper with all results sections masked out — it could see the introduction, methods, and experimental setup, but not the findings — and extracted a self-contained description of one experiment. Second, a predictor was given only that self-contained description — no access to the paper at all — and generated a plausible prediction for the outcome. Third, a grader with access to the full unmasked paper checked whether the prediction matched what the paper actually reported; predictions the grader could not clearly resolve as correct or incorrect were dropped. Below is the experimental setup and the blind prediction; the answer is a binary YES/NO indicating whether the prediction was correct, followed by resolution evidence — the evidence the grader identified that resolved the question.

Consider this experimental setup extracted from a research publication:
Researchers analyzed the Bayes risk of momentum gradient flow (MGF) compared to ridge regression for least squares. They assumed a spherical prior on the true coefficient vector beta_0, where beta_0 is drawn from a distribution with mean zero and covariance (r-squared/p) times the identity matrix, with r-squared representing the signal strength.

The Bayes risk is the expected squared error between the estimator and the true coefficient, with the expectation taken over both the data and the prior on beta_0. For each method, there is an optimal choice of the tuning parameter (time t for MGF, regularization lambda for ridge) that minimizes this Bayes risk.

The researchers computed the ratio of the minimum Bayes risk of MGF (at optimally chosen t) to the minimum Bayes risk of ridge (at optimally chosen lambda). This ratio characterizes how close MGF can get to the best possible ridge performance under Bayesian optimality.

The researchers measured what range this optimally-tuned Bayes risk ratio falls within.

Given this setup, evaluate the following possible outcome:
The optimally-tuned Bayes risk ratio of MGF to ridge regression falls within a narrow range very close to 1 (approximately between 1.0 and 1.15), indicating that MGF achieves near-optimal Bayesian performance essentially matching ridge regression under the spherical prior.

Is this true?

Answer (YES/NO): YES